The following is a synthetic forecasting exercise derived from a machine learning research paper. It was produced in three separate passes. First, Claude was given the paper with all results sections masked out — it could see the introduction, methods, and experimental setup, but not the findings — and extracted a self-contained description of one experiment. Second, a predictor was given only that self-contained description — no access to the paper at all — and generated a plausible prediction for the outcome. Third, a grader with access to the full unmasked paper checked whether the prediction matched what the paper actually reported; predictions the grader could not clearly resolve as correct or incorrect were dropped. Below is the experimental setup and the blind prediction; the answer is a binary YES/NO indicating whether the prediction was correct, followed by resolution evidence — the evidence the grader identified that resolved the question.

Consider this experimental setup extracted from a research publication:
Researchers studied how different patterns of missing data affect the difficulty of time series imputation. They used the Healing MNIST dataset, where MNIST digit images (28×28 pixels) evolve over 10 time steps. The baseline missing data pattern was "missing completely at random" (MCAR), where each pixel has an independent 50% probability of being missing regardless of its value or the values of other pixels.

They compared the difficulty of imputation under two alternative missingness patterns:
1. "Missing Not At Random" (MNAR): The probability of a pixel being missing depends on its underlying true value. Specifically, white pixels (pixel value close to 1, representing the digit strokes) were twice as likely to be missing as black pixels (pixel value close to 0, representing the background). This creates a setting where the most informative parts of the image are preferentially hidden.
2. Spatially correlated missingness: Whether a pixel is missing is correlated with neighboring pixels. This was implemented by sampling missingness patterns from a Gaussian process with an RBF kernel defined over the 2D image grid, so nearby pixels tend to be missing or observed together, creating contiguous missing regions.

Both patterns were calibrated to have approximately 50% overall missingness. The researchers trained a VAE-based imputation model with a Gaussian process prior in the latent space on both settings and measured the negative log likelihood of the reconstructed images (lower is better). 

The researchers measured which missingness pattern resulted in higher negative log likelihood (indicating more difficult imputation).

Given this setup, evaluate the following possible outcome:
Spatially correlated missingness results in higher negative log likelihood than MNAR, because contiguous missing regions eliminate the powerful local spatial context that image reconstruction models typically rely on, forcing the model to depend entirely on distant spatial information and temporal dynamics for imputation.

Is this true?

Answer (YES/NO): NO